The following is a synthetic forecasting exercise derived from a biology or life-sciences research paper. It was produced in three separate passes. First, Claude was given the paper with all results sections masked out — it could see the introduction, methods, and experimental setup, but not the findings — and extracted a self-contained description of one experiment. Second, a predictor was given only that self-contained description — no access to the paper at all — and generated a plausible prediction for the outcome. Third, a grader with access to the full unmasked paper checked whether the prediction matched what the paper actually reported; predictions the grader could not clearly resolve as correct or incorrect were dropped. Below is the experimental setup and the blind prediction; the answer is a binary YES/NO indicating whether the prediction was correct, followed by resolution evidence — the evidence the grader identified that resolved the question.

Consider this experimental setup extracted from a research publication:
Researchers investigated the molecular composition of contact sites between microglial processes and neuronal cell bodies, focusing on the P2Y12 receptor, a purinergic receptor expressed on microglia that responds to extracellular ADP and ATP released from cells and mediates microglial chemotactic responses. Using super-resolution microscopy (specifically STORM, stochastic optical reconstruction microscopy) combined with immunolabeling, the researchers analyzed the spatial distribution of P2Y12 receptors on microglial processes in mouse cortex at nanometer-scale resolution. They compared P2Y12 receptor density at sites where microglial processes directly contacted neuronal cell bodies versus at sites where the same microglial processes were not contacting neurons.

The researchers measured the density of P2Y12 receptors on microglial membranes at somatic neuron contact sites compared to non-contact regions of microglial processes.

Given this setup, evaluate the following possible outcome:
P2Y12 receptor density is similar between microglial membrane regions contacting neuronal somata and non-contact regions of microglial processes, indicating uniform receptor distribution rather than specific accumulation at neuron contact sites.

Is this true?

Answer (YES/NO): NO